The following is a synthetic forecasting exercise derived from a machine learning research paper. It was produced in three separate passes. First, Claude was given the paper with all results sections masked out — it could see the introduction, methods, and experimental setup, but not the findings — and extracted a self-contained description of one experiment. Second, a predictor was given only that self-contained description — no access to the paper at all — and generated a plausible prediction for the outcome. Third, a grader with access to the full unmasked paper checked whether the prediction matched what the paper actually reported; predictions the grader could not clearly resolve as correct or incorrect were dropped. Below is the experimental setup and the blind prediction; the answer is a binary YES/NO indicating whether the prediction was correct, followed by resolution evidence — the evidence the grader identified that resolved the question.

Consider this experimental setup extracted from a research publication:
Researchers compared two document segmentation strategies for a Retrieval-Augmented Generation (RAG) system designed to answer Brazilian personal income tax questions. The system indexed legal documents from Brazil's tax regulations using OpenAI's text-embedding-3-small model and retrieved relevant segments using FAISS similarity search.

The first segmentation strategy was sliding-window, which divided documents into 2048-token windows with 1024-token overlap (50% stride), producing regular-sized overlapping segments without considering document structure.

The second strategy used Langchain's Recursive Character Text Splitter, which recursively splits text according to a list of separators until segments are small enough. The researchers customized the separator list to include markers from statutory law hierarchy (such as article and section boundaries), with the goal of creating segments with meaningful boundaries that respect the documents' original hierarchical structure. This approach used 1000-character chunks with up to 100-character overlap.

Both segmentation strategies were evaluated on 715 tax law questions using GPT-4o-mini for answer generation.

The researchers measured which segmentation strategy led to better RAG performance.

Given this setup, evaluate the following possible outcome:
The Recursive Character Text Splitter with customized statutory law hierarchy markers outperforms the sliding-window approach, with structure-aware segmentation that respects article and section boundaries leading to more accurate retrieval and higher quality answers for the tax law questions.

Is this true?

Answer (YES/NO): NO